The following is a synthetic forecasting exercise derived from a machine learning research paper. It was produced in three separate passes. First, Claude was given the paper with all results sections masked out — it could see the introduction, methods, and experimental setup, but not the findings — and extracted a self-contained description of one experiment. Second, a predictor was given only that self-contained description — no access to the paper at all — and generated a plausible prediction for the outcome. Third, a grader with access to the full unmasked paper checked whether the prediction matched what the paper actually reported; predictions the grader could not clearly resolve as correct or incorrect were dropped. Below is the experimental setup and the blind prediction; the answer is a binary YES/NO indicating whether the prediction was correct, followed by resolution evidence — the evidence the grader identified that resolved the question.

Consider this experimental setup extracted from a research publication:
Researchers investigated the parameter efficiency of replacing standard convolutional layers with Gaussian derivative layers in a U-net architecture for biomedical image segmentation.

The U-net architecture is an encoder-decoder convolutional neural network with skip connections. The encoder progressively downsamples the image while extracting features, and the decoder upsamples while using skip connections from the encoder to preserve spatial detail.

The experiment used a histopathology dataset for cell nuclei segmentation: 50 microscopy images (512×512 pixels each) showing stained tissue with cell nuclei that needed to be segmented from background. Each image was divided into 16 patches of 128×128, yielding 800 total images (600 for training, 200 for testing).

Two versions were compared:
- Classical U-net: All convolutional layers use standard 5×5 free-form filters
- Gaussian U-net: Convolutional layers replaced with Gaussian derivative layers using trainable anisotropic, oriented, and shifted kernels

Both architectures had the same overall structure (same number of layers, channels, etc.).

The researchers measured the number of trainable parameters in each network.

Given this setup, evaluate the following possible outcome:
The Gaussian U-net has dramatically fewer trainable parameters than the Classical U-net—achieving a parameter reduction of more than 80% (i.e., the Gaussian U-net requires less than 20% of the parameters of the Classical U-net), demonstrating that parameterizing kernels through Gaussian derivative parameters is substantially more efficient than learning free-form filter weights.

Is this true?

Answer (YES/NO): NO